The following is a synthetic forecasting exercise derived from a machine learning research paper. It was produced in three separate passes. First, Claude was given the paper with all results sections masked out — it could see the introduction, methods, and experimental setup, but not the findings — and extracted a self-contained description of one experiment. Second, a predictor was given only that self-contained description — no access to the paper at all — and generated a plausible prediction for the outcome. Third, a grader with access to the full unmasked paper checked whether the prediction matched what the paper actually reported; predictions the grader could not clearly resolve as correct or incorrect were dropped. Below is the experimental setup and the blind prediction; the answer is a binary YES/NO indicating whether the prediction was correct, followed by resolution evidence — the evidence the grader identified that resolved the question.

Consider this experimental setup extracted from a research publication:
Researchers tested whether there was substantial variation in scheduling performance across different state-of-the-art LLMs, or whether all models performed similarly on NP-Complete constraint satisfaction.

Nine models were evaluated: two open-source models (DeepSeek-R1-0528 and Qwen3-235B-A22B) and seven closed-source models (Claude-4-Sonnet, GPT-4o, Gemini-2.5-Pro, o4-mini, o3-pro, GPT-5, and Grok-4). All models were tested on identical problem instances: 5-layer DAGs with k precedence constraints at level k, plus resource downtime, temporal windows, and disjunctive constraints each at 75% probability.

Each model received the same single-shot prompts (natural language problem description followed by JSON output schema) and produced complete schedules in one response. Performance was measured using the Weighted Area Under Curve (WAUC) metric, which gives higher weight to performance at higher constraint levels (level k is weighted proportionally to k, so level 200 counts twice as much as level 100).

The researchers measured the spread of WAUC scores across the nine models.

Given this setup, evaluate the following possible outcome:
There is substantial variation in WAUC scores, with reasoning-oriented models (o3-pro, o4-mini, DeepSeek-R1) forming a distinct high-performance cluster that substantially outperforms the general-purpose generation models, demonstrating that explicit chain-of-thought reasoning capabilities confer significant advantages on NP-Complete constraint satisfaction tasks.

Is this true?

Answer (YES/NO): NO